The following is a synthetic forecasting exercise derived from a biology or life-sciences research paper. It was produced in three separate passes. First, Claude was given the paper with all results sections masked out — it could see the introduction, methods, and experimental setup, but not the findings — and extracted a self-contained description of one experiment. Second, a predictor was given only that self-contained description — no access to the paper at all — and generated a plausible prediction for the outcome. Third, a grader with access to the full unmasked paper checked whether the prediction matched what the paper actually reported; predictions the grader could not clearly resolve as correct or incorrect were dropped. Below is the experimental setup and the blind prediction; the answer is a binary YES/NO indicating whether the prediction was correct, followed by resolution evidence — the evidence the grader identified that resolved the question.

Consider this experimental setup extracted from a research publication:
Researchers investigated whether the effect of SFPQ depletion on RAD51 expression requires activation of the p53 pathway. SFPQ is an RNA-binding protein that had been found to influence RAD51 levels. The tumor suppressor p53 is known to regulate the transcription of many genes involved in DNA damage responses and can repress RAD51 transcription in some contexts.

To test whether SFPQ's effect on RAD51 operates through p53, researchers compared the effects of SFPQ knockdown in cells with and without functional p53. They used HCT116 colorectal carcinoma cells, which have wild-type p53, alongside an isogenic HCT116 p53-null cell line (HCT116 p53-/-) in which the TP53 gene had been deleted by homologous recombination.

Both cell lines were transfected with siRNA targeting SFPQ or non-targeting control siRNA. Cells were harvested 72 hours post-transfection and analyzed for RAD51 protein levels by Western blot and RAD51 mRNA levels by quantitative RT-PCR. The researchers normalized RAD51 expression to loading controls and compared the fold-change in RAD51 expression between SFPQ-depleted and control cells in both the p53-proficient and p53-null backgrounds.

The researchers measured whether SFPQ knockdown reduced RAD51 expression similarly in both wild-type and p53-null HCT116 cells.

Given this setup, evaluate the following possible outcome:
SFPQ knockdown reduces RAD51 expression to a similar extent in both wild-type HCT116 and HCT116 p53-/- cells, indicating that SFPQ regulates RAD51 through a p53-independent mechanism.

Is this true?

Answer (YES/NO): YES